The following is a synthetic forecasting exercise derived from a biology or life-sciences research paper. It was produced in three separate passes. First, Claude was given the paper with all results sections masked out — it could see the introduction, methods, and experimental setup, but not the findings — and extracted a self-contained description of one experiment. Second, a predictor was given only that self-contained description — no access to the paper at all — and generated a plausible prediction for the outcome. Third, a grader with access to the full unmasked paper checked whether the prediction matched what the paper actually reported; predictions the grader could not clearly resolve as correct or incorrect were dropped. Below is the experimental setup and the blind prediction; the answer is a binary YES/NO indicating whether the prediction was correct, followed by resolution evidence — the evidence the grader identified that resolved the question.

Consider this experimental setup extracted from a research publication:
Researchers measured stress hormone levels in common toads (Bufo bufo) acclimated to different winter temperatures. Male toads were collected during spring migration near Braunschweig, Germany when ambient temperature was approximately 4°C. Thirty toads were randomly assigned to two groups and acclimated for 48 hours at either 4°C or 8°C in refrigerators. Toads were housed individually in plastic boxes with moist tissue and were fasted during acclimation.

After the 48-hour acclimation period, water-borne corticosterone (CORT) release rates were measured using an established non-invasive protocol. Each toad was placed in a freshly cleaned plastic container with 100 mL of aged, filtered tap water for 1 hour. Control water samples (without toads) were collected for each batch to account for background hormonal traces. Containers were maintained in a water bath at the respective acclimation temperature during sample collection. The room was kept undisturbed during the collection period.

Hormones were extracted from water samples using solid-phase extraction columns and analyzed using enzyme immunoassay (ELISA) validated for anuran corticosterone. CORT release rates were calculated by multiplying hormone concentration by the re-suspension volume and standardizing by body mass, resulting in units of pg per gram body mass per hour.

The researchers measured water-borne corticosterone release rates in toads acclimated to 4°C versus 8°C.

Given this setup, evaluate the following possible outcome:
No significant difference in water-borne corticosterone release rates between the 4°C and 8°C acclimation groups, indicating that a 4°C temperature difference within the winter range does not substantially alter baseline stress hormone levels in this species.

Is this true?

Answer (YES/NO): NO